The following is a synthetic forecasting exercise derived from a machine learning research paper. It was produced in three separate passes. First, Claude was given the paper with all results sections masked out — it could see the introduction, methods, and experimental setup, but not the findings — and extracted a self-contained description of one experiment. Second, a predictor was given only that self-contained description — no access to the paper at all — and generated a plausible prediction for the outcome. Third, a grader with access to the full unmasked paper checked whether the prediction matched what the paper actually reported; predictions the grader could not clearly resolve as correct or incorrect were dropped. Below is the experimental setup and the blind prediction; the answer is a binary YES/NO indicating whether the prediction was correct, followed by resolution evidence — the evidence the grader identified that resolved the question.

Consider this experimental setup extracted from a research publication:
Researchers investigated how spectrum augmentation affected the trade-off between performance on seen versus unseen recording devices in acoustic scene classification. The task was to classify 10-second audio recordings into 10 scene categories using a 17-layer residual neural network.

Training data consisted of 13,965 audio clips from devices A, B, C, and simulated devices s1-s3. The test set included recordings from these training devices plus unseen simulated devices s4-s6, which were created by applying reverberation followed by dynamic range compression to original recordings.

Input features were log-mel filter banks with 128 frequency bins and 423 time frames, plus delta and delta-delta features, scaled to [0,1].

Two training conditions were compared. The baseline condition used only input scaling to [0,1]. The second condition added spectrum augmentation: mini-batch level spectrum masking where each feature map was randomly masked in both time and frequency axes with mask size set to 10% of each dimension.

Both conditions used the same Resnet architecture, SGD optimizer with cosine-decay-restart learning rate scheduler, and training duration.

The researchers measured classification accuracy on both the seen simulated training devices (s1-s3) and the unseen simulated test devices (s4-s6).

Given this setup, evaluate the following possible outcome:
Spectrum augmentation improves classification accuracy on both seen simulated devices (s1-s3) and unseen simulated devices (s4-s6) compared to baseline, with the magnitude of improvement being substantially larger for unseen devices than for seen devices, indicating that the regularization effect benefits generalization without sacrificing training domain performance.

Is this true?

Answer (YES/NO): NO